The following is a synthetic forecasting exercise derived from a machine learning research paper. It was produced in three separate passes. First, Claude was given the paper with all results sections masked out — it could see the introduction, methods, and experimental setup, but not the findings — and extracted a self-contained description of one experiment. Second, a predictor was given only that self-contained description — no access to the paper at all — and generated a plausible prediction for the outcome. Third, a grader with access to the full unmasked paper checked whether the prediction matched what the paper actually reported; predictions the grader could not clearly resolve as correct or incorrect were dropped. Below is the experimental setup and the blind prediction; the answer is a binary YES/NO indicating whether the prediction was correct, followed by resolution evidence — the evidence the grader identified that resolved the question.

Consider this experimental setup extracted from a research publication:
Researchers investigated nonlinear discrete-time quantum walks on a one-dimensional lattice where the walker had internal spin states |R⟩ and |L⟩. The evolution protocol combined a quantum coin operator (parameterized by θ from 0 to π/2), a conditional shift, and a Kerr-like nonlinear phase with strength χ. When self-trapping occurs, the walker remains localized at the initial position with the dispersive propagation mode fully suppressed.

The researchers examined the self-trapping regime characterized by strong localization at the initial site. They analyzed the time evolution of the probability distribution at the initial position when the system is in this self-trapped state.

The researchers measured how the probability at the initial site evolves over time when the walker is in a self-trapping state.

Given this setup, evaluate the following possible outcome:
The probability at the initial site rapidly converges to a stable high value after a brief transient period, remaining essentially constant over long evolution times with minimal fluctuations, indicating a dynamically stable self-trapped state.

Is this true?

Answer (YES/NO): NO